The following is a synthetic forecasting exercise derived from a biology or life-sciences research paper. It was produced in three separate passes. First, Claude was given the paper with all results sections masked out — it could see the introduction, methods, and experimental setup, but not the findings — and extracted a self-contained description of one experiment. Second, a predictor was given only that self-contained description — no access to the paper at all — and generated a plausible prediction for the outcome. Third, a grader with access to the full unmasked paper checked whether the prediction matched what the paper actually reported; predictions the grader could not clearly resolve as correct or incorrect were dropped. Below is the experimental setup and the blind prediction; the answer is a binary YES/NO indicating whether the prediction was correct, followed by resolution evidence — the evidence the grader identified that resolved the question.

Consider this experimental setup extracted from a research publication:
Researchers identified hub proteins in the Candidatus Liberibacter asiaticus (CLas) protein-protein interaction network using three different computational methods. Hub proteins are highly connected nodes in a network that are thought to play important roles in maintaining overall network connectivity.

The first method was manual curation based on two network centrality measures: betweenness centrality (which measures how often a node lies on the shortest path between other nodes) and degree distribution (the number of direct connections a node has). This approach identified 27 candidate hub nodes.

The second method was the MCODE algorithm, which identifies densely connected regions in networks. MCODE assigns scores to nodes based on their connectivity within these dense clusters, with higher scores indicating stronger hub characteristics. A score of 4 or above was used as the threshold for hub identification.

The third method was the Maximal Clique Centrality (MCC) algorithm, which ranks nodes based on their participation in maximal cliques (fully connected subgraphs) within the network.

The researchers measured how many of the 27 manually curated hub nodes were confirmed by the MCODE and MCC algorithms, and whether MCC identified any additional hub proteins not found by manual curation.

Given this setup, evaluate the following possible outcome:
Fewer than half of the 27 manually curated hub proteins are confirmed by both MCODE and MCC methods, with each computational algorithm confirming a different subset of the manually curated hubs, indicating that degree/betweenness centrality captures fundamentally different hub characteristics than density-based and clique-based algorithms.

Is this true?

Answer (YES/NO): NO